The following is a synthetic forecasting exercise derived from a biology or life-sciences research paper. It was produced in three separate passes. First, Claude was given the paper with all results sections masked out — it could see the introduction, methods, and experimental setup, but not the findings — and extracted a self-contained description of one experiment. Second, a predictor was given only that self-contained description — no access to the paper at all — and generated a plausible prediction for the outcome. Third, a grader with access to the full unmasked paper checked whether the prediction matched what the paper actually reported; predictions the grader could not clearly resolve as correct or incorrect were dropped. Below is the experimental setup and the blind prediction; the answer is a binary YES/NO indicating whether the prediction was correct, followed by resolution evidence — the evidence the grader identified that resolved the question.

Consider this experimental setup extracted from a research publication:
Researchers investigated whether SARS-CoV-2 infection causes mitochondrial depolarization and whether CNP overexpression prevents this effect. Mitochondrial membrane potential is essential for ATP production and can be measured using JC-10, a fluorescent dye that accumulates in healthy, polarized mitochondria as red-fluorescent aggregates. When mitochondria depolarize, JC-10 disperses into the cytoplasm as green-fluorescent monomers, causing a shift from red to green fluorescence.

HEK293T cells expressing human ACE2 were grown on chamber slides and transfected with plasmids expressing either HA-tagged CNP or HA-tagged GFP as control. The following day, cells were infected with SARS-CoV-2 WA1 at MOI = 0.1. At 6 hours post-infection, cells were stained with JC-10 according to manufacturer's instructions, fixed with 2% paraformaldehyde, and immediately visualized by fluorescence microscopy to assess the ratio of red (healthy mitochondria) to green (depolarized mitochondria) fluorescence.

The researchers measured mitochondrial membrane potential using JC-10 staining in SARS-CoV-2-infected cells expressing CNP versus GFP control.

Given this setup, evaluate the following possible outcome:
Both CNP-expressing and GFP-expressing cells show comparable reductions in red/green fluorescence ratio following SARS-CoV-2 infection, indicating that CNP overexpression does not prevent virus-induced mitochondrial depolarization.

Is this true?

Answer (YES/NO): NO